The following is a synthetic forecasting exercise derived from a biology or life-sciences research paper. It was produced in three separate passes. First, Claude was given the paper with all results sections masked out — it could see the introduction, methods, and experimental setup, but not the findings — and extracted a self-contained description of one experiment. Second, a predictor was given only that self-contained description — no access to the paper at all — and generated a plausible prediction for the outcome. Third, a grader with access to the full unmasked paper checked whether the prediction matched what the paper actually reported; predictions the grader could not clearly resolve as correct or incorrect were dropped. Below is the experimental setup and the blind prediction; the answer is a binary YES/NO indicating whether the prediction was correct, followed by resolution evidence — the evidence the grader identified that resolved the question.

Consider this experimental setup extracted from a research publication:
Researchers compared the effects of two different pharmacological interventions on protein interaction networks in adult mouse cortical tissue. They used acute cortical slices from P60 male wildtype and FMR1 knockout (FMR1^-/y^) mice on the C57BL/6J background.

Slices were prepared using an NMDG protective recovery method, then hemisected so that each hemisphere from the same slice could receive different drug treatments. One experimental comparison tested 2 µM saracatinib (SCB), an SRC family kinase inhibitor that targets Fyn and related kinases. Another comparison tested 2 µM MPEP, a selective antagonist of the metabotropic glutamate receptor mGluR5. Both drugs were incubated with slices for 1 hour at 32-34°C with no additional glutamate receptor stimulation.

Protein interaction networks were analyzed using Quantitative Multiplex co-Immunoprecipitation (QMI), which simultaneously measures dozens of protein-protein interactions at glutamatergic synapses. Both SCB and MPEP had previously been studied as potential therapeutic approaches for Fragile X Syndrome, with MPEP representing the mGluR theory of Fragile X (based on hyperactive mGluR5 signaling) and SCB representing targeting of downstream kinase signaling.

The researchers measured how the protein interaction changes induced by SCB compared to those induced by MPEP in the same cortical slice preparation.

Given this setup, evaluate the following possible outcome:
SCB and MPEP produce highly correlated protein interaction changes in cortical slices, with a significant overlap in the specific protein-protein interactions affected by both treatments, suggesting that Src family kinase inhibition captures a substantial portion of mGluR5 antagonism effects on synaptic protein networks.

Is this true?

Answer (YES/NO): YES